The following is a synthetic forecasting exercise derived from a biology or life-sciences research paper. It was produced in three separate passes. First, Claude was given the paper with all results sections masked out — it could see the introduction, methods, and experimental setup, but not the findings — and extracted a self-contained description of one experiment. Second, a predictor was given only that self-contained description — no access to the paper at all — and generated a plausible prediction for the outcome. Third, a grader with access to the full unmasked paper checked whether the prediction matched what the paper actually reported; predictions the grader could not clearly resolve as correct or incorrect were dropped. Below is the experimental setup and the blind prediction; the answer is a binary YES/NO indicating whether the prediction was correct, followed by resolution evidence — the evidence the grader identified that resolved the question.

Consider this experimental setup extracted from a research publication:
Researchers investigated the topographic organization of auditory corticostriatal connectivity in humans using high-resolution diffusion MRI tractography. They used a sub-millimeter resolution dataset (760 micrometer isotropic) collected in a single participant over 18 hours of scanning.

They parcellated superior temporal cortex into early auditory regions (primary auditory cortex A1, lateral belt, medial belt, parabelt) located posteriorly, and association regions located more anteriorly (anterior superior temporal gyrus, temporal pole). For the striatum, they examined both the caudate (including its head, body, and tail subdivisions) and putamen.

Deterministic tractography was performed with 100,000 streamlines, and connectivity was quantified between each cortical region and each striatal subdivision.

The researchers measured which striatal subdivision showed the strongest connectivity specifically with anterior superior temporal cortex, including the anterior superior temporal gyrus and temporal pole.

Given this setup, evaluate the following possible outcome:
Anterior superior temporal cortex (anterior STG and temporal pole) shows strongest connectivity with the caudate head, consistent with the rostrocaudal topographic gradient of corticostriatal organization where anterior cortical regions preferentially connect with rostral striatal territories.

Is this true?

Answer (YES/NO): YES